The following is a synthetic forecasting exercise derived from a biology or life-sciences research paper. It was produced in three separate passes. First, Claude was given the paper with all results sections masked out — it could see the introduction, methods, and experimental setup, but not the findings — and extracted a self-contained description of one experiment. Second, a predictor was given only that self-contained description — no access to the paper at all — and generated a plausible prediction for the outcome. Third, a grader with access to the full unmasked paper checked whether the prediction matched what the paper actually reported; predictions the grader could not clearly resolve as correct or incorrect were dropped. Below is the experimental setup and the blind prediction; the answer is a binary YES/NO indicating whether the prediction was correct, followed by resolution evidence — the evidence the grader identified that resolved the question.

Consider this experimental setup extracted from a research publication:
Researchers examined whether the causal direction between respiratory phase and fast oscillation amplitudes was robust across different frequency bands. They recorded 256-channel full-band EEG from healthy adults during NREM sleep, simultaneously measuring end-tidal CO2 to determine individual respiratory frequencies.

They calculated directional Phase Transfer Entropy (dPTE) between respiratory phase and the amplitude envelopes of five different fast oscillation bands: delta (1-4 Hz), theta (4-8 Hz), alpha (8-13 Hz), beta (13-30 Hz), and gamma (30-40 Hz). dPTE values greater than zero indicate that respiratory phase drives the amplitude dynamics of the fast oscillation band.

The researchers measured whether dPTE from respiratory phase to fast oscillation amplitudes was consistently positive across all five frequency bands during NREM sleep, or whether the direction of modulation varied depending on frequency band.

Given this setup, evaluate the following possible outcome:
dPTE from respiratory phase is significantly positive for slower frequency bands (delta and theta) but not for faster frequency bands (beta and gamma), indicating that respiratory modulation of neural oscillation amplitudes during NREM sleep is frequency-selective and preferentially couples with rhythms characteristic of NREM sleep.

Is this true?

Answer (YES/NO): NO